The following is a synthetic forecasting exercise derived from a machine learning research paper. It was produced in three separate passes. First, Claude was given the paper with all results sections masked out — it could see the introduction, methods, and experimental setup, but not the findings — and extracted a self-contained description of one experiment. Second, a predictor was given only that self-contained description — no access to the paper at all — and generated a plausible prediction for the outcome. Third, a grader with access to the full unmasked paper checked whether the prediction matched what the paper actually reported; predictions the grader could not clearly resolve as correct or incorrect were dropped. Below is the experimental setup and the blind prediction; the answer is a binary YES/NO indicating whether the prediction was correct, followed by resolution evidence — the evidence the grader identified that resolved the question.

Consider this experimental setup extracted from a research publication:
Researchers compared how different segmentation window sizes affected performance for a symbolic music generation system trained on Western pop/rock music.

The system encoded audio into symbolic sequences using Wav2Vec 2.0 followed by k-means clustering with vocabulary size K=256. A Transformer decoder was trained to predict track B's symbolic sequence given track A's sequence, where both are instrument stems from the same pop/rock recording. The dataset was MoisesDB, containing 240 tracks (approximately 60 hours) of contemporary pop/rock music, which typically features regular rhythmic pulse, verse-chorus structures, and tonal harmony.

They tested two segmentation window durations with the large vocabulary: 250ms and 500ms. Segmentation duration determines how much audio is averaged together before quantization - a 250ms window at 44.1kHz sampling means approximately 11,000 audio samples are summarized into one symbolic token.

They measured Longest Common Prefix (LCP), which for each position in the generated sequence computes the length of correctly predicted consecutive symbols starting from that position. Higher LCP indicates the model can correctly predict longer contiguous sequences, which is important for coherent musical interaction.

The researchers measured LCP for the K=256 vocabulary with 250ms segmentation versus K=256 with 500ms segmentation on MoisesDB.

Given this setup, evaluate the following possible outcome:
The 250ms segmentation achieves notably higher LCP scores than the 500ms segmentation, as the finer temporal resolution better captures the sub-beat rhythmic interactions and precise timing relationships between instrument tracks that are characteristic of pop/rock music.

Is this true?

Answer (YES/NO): YES